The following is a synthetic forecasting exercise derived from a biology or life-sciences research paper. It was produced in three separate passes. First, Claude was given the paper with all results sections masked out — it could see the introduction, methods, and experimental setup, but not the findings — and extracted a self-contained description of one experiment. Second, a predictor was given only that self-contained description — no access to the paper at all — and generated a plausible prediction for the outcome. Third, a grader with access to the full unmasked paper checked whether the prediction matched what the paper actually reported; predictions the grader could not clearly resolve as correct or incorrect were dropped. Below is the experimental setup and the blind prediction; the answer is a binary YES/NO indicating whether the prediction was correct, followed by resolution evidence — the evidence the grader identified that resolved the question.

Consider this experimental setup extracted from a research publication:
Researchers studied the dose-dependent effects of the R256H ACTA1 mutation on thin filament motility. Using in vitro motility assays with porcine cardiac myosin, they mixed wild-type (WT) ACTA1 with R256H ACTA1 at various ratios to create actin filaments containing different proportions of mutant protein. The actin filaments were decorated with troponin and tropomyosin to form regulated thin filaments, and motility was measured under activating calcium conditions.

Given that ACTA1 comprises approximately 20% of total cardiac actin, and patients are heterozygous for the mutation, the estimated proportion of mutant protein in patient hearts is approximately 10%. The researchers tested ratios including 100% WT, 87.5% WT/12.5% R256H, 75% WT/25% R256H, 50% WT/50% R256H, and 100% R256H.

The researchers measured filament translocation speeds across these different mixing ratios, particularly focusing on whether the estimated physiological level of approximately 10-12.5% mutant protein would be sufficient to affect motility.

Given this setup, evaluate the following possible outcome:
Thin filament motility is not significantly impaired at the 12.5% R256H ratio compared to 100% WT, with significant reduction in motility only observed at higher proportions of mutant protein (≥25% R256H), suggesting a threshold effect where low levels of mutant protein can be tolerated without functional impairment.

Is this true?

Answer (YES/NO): NO